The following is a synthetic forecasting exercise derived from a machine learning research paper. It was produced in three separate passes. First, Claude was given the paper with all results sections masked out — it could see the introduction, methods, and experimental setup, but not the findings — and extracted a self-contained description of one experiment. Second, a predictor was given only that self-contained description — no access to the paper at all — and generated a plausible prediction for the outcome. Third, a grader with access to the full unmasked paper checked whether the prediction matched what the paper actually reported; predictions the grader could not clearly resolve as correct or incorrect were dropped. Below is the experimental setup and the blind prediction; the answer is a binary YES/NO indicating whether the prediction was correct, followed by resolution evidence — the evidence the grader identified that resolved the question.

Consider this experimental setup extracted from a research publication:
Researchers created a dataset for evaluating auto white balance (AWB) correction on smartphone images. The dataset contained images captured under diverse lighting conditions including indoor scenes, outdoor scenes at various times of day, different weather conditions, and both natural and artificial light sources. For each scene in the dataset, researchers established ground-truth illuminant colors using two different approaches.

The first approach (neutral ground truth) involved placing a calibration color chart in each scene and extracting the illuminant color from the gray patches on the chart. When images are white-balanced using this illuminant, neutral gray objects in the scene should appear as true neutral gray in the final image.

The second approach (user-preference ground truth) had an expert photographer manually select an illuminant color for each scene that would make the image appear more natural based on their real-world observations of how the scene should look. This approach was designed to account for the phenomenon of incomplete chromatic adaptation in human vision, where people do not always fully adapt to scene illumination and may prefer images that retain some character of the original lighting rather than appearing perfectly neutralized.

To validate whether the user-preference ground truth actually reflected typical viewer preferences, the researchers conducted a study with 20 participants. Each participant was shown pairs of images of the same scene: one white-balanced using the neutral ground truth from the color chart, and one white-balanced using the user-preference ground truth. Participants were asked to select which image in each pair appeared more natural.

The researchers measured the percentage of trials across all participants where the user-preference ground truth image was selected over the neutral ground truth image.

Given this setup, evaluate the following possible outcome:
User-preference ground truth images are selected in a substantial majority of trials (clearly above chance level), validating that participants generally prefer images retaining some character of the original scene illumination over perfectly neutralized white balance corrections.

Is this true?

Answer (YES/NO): YES